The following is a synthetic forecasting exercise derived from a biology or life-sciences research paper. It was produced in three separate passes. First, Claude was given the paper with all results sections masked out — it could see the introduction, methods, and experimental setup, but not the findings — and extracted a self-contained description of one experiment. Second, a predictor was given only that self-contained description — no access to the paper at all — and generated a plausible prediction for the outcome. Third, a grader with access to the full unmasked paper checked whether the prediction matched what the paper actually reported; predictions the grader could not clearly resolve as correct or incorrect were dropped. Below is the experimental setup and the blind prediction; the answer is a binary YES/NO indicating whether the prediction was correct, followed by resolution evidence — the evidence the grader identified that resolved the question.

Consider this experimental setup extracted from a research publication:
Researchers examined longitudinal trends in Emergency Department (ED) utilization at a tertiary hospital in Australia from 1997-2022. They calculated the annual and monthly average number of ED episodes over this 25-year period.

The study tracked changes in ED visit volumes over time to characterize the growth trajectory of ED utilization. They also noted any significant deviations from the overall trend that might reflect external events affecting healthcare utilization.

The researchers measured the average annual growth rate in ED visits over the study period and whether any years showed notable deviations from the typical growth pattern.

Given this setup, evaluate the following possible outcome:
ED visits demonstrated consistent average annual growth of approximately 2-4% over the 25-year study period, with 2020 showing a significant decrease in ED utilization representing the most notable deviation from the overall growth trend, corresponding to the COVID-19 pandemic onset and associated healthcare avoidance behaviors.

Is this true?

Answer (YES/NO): YES